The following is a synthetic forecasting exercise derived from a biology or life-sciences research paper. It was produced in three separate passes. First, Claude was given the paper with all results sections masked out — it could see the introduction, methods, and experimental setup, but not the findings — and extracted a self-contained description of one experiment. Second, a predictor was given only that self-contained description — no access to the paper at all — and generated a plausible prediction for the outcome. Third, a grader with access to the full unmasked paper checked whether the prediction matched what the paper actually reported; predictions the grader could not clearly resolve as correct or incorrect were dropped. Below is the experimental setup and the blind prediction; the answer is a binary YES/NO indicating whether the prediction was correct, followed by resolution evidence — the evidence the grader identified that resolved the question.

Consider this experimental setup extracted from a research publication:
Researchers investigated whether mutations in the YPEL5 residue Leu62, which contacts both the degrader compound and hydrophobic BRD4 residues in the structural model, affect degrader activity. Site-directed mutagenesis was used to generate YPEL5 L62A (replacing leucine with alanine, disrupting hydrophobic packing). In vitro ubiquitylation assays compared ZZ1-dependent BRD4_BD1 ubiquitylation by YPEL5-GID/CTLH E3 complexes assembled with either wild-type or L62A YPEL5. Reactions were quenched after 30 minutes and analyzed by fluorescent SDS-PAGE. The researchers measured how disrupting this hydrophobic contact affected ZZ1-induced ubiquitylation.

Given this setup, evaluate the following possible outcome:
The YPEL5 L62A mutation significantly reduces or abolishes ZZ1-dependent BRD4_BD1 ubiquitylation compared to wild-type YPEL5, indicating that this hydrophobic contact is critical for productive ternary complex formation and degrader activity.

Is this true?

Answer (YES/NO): YES